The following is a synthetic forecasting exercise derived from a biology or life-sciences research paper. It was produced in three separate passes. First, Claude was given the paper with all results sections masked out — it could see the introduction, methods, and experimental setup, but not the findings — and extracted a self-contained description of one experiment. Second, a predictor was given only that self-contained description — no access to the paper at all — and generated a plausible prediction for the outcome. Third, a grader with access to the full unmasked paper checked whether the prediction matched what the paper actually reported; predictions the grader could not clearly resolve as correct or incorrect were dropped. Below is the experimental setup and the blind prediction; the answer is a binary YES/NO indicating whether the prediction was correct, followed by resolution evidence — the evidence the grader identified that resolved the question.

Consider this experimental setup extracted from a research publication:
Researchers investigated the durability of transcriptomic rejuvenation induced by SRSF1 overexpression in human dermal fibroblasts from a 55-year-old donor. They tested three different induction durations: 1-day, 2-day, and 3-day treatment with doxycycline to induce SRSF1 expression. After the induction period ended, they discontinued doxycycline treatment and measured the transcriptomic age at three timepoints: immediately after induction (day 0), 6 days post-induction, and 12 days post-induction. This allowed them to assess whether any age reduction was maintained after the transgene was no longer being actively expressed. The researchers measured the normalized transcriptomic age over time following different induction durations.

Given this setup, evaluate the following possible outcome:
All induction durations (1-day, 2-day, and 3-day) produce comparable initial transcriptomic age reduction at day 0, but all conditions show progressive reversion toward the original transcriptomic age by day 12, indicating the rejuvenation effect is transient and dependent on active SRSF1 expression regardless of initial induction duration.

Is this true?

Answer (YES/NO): NO